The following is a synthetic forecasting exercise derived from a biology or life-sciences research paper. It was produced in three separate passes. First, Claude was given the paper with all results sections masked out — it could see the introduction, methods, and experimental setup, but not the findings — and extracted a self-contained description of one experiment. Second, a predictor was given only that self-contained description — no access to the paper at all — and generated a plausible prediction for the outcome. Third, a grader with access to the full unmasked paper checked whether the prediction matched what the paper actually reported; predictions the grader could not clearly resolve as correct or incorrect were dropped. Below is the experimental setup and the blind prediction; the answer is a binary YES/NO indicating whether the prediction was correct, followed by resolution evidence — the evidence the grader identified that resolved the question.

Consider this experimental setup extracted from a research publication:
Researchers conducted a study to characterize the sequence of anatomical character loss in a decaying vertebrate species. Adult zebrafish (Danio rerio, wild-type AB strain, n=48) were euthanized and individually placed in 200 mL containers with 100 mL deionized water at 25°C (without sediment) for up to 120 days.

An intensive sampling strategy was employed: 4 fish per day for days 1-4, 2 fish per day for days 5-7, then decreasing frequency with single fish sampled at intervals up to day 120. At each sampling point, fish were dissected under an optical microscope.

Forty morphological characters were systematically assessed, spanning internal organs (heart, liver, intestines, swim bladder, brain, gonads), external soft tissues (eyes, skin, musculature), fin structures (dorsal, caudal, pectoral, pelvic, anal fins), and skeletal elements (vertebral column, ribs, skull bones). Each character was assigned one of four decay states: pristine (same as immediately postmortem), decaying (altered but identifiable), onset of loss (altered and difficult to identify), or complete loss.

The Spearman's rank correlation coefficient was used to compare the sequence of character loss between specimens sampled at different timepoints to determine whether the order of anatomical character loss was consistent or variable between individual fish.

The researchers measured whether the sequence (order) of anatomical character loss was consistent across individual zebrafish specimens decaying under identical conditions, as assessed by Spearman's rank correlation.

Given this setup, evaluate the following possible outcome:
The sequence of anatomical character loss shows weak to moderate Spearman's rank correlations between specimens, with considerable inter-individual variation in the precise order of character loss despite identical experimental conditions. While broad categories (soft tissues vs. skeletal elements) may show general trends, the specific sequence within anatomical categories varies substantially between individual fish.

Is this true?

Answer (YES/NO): NO